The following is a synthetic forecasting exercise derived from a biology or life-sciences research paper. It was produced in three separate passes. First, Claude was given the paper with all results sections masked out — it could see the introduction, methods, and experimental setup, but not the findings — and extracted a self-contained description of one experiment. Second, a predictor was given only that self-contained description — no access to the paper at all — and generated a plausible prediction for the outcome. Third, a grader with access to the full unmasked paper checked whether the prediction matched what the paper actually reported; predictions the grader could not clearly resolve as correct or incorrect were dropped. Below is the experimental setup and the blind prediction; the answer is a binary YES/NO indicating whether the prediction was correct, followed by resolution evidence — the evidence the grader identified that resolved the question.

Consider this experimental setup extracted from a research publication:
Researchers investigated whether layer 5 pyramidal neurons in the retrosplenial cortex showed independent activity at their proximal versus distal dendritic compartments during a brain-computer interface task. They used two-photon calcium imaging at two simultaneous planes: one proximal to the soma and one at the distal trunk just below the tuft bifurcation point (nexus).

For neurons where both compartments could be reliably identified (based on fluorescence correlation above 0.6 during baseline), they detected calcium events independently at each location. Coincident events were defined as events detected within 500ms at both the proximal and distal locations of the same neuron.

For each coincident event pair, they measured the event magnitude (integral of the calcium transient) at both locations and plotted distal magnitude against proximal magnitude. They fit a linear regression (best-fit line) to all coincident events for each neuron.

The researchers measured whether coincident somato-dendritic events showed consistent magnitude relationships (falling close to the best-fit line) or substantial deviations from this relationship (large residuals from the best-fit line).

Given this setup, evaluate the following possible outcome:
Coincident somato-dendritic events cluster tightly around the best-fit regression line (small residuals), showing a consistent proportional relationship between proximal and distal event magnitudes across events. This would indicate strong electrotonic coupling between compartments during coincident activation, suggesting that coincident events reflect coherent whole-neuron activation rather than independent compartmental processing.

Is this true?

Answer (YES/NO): NO